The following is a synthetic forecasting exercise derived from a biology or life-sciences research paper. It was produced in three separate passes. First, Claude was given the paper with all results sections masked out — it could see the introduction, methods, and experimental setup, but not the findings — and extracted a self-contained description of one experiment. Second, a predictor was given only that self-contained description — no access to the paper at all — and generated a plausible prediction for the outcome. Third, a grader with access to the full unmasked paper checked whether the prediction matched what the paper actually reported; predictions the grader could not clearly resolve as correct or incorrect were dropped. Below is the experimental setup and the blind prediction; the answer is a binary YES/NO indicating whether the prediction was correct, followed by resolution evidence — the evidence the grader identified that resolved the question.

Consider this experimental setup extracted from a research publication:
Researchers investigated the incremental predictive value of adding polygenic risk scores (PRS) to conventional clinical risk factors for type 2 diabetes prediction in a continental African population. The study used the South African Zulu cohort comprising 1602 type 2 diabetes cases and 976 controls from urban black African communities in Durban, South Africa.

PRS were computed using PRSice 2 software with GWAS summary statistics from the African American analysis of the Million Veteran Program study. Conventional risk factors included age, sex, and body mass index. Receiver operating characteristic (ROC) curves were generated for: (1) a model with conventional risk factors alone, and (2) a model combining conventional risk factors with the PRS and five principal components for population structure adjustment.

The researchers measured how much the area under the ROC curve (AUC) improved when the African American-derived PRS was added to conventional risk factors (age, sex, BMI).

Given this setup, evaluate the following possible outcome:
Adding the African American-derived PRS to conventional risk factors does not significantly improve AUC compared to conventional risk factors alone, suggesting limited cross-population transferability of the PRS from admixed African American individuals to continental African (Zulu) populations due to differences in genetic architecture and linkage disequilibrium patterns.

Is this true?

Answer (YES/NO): NO